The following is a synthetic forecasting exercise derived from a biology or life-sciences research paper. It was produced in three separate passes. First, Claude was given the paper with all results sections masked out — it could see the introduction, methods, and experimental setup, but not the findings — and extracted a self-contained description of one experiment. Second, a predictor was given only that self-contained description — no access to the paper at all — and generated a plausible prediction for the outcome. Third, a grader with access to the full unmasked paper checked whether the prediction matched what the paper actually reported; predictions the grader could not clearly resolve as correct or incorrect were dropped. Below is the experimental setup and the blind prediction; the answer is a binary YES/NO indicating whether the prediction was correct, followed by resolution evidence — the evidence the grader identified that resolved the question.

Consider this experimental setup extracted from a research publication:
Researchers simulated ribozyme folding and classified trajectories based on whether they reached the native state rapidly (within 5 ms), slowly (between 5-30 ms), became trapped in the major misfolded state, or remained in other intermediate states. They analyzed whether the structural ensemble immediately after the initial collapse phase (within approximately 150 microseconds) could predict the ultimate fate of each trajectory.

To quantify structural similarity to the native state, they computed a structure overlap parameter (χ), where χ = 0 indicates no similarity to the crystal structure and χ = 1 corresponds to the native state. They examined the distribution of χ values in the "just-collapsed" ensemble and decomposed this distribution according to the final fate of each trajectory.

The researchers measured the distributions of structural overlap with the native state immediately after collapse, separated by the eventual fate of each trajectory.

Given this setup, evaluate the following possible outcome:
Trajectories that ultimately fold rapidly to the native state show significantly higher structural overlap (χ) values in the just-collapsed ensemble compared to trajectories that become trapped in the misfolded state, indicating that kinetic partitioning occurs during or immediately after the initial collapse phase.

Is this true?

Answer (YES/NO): NO